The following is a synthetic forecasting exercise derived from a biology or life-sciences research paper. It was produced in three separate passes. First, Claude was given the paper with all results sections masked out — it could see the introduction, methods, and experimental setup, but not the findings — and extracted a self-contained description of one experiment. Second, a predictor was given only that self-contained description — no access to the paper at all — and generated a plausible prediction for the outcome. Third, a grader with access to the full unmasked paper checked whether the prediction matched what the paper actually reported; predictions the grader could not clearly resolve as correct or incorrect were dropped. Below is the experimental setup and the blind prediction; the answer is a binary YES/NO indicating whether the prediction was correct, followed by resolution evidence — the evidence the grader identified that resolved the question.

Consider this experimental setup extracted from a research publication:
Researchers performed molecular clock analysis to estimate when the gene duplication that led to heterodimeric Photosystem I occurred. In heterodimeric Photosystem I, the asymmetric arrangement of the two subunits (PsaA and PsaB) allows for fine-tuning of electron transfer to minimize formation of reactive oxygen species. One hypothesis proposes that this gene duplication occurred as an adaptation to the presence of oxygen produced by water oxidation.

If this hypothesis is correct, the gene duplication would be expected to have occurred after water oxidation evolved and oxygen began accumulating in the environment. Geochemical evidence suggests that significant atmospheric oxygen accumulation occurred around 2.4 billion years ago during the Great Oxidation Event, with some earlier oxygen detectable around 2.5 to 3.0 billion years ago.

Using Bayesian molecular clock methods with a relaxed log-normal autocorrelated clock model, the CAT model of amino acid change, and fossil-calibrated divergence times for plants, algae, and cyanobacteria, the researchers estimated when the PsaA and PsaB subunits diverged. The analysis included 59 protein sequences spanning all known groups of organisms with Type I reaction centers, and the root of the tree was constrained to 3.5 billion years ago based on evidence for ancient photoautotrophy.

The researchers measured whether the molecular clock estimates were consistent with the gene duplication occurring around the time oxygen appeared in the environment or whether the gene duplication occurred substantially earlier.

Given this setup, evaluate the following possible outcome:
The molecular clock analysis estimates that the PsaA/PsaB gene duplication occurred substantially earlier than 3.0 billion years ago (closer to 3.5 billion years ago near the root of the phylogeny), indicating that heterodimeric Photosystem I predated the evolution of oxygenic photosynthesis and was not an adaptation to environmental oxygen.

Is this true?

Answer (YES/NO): NO